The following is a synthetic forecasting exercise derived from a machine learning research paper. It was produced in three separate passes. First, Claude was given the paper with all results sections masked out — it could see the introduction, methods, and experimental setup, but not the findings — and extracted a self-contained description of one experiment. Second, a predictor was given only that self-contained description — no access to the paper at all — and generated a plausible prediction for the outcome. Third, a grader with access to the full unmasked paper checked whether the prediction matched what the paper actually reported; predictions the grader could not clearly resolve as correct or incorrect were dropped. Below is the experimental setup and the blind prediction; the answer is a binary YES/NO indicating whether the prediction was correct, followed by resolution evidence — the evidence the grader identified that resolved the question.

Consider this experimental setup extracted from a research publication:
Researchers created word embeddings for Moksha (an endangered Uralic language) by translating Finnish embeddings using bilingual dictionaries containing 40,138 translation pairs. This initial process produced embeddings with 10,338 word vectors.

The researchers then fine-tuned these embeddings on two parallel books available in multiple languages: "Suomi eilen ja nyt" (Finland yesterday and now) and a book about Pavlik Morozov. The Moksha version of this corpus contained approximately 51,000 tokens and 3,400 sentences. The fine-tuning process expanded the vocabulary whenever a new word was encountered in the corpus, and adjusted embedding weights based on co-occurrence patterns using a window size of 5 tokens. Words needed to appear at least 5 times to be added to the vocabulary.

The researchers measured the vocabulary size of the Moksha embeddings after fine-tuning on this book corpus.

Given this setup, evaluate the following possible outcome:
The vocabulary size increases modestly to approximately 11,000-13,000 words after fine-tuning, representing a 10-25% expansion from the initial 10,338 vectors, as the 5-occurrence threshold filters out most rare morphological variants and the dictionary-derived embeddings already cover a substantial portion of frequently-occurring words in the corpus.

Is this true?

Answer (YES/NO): YES